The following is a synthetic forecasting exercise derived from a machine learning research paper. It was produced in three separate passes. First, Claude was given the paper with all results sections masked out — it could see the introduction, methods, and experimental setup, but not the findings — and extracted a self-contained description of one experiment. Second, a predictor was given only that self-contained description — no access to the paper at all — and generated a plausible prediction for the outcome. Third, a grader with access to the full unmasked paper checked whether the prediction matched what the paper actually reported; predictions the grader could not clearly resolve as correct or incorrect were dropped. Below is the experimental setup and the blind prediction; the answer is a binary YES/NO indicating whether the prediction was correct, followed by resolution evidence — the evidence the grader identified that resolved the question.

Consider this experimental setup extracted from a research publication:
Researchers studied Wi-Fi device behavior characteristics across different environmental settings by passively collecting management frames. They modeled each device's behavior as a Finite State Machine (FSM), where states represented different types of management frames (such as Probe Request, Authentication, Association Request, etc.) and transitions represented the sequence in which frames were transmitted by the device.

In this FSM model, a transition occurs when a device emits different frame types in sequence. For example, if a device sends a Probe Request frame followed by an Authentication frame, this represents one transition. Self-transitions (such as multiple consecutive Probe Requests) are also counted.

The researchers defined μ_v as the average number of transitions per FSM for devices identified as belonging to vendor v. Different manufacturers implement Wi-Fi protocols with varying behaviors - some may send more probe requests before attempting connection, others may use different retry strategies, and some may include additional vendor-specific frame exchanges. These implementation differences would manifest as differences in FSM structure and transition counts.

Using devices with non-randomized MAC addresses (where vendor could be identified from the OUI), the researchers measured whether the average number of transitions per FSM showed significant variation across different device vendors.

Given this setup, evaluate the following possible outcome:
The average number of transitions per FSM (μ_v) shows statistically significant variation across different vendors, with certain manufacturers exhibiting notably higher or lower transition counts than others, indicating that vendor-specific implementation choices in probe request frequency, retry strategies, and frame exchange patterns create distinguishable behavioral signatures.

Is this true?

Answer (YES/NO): YES